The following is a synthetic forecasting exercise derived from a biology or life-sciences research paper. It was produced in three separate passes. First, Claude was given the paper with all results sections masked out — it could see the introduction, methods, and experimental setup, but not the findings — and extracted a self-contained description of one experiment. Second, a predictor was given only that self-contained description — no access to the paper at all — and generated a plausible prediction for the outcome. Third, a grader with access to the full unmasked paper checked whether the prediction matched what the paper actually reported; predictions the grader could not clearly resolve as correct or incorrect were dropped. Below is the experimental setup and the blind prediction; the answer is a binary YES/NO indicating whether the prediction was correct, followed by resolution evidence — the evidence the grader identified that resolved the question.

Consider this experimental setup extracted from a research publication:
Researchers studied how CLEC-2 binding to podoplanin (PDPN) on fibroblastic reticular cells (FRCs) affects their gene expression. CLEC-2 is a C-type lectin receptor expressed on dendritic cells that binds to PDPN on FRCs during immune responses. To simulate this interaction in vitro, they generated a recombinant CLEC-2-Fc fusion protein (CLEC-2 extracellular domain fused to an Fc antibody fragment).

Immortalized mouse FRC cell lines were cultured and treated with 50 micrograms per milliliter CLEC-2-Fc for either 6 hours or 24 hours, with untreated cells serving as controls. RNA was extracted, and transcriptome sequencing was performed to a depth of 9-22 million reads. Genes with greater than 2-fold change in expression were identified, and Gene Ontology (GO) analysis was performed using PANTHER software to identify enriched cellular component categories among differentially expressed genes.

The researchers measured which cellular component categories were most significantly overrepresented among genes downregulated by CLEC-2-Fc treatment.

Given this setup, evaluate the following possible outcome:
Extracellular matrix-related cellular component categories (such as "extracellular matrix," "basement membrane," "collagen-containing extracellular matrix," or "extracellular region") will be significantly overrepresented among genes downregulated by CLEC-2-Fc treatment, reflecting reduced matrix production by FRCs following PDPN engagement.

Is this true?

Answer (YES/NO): YES